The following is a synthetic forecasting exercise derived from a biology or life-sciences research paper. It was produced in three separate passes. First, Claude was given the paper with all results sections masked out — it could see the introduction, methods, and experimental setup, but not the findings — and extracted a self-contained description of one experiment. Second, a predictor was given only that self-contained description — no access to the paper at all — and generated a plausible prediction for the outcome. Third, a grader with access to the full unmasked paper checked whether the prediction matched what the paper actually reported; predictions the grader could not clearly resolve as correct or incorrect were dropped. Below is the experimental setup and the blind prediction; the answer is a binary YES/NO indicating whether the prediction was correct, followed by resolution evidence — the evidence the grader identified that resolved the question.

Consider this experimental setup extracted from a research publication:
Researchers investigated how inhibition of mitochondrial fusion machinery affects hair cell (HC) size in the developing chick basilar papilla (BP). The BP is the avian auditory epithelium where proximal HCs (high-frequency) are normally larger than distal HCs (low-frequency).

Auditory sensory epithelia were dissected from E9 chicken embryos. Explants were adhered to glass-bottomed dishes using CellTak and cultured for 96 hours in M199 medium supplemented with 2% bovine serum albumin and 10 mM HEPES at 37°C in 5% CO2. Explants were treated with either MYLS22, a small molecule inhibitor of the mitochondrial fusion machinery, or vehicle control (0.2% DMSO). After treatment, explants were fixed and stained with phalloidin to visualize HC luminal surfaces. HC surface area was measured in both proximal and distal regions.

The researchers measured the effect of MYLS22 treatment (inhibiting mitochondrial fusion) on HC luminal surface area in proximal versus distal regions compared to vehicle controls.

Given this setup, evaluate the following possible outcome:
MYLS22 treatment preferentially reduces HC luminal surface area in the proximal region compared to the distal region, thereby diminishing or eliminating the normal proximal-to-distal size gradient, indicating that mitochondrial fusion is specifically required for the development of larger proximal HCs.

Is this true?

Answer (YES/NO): YES